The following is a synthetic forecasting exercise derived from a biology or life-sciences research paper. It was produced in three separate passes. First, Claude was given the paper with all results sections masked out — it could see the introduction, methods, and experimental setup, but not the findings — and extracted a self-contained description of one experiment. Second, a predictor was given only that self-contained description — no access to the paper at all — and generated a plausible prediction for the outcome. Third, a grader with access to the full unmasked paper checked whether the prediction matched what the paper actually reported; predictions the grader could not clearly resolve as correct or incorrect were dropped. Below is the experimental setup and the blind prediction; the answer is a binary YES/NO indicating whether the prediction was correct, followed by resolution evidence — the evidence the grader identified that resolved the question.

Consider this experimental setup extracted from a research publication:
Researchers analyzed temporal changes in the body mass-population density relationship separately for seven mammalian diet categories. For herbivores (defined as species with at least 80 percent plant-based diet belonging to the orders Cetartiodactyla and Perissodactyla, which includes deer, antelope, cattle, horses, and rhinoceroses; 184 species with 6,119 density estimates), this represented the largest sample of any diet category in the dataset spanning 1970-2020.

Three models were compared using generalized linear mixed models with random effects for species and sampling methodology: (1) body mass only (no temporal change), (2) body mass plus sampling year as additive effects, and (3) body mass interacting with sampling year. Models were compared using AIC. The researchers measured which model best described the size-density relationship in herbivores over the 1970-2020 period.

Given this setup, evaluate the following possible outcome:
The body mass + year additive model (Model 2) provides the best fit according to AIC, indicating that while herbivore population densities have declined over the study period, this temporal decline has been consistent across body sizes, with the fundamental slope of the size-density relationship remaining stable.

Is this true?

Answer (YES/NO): NO